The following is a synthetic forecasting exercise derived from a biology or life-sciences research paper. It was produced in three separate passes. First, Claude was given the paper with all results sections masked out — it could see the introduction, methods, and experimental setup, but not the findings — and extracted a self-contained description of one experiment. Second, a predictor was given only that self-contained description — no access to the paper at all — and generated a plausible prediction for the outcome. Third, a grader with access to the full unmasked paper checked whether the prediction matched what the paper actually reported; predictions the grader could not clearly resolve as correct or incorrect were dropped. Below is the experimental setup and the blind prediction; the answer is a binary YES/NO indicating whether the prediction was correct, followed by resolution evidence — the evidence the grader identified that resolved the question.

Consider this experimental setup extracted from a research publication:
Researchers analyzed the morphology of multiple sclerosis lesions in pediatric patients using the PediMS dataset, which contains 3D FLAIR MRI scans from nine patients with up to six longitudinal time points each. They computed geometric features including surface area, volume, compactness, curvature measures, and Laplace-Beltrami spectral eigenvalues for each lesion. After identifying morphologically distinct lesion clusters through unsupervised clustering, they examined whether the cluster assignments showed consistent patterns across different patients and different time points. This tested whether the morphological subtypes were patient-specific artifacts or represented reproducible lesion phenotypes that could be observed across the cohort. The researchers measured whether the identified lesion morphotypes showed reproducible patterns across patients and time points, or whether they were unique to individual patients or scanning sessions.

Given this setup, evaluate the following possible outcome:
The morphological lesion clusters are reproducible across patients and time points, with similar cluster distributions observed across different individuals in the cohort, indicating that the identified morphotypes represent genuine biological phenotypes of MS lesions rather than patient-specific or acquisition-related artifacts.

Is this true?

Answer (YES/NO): NO